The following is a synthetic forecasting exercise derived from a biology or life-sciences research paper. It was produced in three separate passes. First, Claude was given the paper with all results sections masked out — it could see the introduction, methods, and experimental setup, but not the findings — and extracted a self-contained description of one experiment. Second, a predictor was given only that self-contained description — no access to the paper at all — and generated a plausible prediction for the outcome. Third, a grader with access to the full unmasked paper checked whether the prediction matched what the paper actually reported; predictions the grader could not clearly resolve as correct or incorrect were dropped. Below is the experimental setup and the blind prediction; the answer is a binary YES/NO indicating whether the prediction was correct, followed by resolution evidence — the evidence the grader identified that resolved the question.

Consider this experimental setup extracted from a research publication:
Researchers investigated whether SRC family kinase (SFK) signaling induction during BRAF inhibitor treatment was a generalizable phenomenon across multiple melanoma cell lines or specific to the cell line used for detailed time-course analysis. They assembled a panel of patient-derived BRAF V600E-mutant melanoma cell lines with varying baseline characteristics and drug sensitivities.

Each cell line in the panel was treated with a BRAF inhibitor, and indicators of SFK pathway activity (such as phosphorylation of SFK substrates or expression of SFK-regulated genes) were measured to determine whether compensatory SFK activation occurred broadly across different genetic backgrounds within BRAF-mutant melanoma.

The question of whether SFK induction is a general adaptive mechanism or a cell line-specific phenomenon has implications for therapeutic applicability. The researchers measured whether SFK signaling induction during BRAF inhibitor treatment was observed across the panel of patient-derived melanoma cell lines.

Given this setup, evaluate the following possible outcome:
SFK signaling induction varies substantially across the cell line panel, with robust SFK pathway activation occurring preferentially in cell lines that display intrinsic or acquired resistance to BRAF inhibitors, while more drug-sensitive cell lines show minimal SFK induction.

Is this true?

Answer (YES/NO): NO